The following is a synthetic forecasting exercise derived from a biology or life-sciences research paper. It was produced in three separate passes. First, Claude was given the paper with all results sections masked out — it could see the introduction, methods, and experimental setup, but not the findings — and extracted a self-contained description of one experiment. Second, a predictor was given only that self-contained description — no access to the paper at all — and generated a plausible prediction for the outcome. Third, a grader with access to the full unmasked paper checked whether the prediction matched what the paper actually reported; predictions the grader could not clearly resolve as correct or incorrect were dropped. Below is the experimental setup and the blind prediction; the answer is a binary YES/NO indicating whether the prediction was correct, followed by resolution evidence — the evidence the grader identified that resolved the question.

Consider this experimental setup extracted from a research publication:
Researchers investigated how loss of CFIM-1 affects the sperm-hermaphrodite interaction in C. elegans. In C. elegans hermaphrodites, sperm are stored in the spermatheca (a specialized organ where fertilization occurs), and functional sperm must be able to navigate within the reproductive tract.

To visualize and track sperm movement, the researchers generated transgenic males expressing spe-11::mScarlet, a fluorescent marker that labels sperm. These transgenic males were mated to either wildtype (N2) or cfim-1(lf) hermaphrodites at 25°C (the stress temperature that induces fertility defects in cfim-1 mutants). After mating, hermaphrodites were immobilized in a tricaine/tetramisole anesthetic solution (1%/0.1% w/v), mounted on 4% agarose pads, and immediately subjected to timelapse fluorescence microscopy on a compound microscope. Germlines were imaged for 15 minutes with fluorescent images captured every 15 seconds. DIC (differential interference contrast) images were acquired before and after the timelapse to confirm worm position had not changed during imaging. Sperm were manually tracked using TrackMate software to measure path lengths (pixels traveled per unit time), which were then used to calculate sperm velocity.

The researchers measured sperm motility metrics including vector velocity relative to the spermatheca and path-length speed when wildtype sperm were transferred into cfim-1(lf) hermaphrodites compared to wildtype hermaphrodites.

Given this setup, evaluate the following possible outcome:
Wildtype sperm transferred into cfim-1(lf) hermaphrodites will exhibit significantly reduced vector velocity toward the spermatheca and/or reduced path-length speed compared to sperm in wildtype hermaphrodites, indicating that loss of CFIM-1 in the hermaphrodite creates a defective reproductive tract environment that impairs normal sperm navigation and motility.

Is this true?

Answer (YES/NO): YES